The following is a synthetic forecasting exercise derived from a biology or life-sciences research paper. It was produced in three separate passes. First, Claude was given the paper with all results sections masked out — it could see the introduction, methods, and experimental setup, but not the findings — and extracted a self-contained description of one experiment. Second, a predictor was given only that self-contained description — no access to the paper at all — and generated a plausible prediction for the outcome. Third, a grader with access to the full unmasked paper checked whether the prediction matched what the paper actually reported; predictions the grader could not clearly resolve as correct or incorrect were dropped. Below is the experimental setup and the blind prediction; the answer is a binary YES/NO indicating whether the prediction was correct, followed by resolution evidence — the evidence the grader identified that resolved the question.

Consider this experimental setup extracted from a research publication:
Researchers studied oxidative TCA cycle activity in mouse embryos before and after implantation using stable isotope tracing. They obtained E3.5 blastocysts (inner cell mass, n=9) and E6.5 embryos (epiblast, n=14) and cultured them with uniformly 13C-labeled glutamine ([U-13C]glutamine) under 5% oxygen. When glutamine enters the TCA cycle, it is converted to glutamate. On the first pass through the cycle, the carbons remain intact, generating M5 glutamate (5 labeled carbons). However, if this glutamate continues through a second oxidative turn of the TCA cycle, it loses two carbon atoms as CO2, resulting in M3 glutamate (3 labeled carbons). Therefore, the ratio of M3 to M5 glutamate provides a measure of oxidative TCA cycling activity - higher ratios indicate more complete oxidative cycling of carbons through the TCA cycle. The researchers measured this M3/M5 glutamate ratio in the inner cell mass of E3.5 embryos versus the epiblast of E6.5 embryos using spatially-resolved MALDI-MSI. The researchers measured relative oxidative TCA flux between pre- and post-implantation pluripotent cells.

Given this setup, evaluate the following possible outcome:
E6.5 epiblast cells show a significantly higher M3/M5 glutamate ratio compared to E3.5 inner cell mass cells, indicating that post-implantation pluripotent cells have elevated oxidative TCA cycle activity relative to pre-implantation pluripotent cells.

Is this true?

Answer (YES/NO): NO